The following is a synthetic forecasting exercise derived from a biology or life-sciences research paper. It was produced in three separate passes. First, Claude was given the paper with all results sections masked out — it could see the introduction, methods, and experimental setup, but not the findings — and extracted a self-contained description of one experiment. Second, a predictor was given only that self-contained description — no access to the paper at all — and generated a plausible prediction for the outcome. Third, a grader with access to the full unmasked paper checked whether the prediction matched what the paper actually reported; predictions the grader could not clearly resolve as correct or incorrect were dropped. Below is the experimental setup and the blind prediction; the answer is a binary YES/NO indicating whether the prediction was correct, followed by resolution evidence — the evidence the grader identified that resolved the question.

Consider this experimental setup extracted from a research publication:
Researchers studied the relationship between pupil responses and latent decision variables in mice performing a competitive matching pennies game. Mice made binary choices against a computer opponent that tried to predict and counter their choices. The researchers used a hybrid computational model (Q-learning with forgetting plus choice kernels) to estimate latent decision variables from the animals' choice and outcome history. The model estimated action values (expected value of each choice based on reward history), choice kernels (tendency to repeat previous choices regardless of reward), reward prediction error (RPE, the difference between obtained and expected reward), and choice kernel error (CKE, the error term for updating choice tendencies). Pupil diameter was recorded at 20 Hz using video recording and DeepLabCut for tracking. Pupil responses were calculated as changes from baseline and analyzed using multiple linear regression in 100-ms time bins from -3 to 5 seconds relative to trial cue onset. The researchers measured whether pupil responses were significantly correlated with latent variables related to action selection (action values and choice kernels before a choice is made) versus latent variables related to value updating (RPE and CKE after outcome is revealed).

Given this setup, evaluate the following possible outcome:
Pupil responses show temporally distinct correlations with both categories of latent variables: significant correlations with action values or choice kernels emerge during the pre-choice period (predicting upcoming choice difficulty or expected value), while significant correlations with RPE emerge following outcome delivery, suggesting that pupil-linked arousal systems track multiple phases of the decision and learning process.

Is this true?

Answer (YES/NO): NO